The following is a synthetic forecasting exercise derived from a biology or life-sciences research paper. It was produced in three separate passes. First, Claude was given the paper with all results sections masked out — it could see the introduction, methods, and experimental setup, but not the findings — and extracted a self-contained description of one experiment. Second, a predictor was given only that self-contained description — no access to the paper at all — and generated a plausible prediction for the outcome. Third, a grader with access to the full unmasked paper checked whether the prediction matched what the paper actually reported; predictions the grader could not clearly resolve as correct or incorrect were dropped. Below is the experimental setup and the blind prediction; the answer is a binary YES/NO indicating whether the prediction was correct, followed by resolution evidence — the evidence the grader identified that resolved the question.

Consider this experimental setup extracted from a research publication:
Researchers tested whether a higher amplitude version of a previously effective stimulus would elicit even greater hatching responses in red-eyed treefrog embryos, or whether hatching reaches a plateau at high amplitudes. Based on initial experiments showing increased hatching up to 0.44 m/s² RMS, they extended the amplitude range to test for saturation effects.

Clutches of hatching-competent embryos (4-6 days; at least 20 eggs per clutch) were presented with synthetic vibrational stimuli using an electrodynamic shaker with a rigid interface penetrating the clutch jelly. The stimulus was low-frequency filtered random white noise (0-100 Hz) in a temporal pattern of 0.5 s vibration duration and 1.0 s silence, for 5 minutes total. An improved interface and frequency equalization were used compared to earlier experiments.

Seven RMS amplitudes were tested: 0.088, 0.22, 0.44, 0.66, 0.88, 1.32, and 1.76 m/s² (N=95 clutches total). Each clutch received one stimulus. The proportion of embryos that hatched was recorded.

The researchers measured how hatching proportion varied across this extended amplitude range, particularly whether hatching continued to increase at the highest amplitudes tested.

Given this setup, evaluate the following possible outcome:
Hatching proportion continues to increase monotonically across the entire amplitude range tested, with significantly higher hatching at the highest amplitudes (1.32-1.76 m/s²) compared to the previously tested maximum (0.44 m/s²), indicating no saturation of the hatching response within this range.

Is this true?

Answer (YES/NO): NO